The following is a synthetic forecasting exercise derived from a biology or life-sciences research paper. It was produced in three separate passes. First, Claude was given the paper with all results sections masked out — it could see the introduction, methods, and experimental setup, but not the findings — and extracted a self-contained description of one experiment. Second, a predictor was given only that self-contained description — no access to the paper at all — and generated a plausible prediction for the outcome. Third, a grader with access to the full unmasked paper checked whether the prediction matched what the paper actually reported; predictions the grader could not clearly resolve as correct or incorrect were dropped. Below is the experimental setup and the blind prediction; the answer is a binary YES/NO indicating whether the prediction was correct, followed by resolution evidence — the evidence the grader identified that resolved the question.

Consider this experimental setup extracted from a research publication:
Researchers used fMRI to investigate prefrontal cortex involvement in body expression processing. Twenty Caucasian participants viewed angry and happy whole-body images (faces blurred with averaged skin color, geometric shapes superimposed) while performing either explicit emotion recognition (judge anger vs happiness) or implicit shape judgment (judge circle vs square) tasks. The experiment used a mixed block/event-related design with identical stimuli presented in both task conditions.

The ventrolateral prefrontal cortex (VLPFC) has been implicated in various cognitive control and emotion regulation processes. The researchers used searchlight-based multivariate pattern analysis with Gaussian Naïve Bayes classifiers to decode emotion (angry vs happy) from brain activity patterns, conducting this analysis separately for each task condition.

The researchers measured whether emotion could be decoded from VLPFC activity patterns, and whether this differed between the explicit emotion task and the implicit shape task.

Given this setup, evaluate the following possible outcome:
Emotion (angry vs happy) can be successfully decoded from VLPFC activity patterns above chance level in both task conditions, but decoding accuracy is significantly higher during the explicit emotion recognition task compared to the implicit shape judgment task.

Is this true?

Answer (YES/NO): NO